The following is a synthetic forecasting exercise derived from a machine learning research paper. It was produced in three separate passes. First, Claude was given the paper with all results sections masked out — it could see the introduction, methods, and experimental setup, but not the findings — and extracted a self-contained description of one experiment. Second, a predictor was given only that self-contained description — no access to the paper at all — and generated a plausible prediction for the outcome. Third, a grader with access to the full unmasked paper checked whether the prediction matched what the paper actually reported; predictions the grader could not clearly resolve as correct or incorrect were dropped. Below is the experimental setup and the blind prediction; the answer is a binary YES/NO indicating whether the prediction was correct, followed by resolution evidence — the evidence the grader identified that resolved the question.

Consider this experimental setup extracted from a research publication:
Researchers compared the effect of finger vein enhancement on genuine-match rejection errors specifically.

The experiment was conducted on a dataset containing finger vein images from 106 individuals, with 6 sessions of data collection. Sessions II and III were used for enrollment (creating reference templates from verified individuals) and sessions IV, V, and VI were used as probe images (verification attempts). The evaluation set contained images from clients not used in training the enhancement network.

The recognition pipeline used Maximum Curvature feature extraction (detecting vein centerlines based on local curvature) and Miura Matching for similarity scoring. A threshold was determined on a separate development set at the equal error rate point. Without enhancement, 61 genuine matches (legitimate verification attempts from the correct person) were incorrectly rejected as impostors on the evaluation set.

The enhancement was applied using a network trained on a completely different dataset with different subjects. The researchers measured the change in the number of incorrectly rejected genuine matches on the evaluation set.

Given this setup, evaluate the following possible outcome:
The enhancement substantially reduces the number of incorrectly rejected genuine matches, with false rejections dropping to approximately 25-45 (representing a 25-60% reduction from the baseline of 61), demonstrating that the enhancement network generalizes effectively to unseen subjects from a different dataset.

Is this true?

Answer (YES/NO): YES